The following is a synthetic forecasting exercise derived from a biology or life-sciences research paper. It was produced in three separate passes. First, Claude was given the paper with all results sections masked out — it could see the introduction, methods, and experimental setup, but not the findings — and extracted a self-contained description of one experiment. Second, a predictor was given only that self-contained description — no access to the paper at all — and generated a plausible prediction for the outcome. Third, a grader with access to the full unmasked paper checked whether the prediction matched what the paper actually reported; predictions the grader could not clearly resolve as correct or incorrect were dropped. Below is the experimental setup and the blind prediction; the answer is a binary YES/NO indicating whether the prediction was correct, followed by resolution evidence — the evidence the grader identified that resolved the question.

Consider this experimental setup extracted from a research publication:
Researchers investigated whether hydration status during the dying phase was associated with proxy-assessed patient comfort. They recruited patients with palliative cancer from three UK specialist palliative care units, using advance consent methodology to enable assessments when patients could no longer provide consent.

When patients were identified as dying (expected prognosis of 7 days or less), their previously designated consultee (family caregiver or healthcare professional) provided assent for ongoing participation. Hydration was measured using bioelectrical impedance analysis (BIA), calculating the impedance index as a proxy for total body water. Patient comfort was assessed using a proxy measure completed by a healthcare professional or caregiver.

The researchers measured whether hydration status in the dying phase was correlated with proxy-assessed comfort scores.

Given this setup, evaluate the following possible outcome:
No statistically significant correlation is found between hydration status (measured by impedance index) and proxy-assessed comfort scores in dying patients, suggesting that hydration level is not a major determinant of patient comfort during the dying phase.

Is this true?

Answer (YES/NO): YES